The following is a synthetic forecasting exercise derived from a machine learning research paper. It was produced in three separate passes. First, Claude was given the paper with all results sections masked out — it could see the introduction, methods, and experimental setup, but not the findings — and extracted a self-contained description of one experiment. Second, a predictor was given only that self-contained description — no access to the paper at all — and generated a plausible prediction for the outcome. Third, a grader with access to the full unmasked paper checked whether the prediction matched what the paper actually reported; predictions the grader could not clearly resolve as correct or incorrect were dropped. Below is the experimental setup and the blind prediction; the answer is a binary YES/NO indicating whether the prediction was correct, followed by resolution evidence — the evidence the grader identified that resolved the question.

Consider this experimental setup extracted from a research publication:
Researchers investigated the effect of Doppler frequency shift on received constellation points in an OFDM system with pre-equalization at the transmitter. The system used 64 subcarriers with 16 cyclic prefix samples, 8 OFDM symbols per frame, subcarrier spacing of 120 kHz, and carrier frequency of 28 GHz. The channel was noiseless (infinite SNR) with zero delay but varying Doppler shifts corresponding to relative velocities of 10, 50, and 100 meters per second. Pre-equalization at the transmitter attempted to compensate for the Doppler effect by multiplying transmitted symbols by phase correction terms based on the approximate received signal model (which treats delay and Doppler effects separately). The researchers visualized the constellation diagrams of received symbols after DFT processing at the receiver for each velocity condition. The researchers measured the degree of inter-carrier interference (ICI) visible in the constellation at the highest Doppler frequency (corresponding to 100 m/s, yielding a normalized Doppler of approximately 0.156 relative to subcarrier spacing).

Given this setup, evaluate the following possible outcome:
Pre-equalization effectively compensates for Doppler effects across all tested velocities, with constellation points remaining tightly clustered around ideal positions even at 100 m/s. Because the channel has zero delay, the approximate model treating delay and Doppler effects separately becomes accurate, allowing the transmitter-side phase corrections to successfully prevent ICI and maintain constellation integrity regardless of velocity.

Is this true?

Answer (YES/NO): NO